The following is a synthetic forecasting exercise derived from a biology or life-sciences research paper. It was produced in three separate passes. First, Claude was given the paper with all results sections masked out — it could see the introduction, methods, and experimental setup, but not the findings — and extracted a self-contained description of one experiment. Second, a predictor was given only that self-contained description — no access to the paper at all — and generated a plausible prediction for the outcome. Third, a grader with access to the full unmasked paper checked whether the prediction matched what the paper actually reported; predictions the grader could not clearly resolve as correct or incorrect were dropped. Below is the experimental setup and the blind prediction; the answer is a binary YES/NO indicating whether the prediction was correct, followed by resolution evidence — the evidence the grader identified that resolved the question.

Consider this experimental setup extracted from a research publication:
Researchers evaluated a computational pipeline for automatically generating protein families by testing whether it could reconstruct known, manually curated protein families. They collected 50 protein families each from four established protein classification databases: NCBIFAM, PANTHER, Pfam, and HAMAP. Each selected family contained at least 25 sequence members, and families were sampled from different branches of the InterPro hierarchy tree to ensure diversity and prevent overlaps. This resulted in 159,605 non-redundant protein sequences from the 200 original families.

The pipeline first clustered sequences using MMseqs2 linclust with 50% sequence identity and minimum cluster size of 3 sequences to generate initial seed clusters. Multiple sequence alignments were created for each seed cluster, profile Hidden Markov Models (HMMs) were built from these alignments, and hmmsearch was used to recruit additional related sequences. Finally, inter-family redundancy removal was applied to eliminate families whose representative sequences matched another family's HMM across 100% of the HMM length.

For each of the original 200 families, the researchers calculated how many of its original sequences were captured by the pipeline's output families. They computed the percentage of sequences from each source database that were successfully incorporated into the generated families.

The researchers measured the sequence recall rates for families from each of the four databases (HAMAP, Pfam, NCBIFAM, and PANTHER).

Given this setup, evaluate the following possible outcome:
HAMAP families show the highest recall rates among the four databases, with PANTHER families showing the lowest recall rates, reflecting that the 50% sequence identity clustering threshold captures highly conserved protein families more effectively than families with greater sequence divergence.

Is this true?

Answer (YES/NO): YES